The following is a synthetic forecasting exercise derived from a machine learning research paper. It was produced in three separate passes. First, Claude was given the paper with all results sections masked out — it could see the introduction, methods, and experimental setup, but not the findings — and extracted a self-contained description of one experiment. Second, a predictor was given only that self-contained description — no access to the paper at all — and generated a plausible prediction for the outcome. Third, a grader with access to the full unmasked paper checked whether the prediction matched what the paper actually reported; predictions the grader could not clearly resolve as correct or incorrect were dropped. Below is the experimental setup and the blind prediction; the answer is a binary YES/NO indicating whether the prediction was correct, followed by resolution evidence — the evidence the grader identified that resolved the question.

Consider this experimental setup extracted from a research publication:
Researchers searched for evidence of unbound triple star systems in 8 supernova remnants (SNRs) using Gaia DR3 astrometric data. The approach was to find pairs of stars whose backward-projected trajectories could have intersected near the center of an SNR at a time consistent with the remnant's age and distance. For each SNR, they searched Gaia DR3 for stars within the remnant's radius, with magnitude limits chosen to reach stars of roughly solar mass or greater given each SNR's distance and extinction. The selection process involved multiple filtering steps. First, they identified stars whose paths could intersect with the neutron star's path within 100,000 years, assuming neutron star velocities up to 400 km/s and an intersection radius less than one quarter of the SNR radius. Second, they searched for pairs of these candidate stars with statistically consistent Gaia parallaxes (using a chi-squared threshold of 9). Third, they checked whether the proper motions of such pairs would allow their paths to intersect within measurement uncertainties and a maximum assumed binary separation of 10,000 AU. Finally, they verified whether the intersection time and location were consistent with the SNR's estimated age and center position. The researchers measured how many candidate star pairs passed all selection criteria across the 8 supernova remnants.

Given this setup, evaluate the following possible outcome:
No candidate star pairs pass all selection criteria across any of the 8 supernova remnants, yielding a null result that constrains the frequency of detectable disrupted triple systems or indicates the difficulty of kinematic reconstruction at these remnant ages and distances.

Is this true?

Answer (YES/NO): YES